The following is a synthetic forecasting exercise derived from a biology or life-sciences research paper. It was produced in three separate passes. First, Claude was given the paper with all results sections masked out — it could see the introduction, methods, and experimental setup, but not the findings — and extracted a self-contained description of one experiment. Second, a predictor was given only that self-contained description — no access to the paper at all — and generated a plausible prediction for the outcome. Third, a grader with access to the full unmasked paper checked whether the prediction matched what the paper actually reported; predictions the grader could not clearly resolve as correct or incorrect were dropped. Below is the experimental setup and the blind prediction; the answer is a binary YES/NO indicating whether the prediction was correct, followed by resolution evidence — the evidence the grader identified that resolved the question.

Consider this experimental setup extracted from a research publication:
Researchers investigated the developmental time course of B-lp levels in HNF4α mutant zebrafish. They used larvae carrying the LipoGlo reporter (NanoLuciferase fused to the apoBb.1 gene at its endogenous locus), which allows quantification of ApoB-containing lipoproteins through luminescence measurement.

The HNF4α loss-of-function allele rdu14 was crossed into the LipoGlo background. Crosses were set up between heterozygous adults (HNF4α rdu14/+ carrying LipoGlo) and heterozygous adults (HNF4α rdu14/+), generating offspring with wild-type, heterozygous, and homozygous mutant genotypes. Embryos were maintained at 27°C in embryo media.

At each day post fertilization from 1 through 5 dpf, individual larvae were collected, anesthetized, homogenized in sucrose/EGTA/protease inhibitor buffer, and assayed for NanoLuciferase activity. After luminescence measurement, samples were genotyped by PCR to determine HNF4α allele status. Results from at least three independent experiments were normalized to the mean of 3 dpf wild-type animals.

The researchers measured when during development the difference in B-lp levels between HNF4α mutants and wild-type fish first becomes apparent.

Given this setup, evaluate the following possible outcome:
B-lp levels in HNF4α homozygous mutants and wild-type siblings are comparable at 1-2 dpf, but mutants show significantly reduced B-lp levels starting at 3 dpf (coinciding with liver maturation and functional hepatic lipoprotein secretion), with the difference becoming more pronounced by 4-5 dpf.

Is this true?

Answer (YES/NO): NO